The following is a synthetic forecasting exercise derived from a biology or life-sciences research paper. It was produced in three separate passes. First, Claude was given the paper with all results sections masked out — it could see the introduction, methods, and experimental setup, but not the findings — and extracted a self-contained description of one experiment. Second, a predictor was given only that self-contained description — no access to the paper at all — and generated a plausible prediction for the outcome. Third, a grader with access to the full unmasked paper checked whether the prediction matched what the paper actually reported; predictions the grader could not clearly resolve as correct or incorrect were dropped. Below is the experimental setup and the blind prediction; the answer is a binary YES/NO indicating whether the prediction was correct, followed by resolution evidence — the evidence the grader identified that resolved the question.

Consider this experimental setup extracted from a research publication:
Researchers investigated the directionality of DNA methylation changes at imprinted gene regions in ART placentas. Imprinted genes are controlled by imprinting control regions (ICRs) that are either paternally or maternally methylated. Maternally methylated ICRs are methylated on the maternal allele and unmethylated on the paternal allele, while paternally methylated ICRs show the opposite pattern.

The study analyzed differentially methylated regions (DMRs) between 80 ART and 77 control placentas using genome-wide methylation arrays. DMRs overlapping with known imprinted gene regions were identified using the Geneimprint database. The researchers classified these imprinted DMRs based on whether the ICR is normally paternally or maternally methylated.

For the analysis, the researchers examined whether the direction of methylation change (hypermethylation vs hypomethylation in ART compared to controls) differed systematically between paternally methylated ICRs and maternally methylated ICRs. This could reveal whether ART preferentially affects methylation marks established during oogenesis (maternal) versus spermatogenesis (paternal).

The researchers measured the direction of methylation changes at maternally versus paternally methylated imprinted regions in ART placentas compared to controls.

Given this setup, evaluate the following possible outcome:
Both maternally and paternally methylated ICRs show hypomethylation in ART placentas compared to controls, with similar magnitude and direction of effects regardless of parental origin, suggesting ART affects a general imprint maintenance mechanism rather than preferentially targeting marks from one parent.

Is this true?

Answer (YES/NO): NO